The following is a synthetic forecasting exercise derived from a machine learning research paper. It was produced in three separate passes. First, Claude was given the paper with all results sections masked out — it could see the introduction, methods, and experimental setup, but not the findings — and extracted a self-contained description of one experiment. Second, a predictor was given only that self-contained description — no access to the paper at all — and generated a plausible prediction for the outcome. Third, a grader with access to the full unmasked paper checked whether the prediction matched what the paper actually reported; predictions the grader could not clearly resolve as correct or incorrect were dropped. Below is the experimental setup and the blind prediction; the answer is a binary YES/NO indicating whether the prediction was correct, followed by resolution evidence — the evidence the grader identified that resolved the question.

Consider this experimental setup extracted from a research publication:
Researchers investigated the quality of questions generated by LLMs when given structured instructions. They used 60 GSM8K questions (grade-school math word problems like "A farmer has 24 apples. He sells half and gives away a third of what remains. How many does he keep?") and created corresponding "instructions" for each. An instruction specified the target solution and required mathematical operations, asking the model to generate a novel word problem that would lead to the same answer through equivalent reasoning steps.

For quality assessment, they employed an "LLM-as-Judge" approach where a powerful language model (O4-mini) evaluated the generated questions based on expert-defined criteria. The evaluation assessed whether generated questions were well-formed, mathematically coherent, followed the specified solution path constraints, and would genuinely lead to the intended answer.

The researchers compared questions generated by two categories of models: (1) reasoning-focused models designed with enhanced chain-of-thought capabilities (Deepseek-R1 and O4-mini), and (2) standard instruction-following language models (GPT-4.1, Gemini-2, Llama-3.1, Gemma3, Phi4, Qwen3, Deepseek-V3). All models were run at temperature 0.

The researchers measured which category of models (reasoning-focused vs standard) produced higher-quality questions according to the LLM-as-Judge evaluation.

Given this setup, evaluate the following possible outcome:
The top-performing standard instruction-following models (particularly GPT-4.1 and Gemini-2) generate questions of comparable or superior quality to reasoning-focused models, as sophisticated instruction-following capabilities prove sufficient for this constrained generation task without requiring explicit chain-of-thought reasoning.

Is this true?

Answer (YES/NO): NO